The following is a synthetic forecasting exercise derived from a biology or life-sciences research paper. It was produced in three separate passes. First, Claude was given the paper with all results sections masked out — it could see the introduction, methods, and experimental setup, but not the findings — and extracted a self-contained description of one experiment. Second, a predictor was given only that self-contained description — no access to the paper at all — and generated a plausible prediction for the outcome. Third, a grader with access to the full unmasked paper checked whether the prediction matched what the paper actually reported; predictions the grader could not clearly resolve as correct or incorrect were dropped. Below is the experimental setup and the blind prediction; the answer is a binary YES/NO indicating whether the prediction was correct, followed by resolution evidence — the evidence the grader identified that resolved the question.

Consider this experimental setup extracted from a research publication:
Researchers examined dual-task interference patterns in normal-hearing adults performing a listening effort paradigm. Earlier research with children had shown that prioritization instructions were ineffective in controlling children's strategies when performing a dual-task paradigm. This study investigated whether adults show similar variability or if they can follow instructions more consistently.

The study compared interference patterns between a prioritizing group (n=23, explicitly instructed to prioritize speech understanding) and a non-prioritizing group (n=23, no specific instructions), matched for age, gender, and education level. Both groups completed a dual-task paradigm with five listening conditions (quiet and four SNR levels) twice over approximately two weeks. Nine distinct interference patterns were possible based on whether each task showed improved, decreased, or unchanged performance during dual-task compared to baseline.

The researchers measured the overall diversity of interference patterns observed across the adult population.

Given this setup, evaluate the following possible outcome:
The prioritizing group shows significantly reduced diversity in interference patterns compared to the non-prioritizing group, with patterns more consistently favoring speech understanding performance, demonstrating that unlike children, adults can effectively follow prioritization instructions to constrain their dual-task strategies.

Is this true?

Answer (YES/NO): NO